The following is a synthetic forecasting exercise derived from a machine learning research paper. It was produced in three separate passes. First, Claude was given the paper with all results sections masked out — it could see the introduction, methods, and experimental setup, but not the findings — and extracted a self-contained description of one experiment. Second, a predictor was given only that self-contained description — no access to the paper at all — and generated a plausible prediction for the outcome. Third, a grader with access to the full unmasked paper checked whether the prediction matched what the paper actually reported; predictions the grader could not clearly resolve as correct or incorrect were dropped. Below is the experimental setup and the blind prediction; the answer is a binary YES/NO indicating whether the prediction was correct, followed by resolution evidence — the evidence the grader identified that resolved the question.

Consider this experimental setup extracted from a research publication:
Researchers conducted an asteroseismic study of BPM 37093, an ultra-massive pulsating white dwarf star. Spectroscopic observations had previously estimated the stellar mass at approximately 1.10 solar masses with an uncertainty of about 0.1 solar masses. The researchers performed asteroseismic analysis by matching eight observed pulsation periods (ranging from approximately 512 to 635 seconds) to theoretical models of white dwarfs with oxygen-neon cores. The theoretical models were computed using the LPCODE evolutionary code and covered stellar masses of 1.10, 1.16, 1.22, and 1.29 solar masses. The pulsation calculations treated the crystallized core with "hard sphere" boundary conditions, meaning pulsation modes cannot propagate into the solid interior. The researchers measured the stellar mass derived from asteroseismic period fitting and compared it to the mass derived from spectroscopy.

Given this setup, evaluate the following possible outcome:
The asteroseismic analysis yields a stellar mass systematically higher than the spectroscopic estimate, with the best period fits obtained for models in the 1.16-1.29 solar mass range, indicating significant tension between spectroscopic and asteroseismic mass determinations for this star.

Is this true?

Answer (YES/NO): NO